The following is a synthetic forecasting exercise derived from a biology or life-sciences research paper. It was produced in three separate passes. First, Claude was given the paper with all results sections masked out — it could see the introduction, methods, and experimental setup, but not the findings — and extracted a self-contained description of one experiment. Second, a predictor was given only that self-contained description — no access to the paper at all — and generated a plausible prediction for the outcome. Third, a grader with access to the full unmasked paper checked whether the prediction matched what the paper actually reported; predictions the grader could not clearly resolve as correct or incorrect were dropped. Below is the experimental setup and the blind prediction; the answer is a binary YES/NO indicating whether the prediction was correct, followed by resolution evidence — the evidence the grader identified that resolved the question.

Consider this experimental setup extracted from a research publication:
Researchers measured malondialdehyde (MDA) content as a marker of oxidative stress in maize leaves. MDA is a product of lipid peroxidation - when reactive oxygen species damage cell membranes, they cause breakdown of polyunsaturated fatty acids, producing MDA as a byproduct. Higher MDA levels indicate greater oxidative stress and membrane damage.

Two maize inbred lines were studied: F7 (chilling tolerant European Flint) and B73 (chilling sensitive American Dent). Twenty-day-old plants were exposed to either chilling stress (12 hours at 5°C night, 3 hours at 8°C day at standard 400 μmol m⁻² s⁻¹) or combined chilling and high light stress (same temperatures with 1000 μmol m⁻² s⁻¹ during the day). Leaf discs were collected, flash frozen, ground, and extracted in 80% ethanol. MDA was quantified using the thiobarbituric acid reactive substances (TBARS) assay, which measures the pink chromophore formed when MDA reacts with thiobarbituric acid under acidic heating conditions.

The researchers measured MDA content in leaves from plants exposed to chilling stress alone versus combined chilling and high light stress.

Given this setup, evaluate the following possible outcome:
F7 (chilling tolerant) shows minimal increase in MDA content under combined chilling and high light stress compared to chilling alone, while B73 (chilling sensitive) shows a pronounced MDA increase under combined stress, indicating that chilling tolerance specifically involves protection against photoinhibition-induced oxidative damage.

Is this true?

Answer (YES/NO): NO